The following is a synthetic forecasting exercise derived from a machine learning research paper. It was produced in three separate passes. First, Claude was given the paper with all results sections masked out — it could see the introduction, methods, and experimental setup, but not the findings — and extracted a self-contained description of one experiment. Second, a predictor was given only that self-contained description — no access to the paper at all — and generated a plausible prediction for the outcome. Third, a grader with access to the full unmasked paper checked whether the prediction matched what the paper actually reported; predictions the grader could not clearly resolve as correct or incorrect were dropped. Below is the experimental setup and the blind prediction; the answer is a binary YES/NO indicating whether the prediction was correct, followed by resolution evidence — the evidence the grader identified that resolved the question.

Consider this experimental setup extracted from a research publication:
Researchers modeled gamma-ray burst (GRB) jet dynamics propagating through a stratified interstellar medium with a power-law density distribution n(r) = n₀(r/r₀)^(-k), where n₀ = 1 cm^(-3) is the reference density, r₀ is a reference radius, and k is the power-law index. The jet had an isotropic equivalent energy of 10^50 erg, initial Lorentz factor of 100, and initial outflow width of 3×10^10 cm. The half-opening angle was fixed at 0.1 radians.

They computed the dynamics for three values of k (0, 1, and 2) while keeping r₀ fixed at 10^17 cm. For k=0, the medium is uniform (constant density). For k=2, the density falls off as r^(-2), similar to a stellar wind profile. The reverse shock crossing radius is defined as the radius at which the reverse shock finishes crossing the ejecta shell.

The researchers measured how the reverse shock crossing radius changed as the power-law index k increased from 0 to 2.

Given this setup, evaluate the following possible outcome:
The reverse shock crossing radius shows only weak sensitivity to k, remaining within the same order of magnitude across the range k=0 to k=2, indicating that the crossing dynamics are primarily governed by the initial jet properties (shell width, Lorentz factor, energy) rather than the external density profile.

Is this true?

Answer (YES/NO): NO